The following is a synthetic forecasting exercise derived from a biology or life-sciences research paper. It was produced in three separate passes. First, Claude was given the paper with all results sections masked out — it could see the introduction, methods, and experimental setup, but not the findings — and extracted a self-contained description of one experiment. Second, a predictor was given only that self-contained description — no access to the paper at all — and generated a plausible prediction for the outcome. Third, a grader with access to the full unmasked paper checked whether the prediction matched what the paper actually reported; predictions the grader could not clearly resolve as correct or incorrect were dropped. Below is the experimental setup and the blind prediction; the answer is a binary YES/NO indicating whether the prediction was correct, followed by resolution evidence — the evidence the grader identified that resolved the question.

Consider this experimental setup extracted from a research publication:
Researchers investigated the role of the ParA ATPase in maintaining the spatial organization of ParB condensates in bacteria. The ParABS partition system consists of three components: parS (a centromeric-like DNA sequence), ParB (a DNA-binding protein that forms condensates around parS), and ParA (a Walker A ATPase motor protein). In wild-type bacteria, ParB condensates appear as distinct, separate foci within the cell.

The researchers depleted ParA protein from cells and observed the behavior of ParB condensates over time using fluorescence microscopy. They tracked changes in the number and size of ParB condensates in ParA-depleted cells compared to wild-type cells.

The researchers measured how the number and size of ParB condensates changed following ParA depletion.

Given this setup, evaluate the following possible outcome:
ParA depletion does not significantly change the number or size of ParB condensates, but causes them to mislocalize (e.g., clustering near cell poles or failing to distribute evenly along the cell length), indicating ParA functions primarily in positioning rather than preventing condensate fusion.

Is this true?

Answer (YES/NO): NO